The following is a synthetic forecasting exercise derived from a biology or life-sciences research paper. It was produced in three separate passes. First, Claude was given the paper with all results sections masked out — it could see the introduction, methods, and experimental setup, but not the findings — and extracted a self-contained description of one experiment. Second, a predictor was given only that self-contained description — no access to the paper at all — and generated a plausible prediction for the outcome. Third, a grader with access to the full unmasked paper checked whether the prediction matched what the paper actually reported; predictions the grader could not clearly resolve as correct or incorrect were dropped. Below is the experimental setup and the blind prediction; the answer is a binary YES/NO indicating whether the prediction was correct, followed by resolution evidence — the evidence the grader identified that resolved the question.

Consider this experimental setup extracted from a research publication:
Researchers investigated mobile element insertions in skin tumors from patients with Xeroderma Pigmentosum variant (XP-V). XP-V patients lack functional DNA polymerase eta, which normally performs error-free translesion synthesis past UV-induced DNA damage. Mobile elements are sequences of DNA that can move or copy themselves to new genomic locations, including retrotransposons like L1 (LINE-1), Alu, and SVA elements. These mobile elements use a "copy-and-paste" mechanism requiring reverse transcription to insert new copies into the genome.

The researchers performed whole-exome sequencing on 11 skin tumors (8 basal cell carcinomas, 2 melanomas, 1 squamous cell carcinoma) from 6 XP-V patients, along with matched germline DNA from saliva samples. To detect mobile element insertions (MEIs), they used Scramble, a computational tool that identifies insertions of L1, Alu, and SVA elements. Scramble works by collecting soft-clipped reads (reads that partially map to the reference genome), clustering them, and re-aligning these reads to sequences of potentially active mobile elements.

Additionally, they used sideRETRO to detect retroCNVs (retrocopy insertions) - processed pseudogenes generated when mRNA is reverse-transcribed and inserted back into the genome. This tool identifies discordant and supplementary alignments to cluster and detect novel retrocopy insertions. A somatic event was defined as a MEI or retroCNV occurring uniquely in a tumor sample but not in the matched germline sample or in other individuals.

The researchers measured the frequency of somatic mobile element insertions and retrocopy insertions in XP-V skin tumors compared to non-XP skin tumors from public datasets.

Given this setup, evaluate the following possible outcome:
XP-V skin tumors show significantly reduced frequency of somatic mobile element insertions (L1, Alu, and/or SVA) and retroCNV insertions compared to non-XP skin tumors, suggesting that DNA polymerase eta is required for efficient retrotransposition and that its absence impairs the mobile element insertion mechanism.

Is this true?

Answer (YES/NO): NO